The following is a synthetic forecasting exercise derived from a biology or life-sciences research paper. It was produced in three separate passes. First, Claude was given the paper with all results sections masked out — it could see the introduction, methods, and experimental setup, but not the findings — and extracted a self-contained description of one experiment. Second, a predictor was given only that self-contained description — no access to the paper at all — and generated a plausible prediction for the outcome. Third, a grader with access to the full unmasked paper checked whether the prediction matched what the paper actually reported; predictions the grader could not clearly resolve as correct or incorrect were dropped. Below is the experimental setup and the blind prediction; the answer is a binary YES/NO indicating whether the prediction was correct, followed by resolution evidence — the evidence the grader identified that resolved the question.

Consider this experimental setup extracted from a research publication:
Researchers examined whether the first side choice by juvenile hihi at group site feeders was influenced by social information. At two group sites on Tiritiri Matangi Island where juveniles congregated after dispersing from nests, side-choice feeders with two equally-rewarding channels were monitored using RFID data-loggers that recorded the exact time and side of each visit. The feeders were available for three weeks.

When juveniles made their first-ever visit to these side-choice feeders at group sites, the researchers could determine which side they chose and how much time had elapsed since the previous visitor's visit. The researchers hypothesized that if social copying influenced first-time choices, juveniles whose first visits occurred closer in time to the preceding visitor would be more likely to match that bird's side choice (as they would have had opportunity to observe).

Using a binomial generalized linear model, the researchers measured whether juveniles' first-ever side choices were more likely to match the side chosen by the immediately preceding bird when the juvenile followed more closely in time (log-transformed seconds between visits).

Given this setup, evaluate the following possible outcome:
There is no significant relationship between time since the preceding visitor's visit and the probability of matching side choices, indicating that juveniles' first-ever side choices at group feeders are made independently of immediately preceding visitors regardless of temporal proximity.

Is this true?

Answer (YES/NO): YES